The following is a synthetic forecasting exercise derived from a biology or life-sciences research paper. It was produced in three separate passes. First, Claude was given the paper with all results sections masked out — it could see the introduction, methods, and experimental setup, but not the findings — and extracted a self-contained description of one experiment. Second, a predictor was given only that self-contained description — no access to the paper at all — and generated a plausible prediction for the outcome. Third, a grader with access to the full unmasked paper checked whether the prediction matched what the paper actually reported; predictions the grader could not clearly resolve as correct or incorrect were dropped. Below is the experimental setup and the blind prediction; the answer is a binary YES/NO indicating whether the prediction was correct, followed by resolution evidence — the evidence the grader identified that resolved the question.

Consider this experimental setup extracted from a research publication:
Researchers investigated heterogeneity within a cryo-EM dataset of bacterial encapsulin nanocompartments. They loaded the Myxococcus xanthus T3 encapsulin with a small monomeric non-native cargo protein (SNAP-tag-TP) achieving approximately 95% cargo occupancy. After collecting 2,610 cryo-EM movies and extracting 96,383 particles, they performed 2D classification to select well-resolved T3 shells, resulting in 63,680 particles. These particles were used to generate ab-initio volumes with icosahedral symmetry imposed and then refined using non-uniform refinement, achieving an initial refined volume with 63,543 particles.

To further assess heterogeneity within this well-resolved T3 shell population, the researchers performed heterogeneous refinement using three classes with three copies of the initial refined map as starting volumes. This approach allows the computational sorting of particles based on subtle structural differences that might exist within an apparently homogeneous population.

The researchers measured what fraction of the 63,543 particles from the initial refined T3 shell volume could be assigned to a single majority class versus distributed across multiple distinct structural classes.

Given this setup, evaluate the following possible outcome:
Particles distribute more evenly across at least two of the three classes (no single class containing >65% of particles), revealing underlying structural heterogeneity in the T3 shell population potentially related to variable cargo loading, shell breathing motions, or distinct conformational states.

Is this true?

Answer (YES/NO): NO